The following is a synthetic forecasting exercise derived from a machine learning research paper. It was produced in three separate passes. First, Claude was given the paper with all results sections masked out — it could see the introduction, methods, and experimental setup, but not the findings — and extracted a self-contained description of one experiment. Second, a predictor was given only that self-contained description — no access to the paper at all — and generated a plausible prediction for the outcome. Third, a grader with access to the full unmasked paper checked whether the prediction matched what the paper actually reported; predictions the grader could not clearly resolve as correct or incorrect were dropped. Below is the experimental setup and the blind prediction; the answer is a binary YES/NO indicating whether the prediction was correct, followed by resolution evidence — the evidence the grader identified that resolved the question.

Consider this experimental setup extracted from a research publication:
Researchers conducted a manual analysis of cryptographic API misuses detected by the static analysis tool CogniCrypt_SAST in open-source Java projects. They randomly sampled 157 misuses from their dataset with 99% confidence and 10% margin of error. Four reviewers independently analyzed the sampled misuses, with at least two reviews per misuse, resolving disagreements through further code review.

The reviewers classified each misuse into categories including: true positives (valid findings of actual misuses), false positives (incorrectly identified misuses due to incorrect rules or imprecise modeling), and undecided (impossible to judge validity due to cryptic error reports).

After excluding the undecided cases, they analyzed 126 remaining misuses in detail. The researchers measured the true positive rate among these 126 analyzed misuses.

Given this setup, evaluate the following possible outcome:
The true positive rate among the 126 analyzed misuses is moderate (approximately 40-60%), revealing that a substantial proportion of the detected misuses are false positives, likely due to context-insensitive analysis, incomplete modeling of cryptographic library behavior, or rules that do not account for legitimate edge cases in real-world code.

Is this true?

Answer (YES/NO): NO